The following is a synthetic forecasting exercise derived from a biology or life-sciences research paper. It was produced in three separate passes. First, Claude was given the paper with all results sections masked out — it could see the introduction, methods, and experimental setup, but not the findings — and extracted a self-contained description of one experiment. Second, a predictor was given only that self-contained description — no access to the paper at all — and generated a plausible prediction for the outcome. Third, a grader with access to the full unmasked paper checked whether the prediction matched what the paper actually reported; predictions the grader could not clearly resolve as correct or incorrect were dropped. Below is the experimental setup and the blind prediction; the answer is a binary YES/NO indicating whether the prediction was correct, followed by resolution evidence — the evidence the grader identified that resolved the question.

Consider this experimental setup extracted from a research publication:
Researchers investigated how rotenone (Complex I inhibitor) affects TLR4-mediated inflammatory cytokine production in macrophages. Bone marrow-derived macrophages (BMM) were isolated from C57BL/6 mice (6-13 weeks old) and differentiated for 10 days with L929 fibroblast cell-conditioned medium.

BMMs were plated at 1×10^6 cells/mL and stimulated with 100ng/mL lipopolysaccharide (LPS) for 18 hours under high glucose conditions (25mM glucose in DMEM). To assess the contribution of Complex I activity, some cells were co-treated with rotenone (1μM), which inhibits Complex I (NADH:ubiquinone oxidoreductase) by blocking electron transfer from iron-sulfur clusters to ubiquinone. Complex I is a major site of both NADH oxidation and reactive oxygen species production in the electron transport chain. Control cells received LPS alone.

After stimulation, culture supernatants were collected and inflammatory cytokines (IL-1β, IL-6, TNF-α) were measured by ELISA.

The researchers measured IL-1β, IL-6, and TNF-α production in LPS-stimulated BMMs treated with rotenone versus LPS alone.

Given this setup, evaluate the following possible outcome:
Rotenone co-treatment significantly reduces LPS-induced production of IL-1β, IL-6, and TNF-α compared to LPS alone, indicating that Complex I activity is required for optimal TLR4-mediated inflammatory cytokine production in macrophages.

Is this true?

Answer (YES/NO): NO